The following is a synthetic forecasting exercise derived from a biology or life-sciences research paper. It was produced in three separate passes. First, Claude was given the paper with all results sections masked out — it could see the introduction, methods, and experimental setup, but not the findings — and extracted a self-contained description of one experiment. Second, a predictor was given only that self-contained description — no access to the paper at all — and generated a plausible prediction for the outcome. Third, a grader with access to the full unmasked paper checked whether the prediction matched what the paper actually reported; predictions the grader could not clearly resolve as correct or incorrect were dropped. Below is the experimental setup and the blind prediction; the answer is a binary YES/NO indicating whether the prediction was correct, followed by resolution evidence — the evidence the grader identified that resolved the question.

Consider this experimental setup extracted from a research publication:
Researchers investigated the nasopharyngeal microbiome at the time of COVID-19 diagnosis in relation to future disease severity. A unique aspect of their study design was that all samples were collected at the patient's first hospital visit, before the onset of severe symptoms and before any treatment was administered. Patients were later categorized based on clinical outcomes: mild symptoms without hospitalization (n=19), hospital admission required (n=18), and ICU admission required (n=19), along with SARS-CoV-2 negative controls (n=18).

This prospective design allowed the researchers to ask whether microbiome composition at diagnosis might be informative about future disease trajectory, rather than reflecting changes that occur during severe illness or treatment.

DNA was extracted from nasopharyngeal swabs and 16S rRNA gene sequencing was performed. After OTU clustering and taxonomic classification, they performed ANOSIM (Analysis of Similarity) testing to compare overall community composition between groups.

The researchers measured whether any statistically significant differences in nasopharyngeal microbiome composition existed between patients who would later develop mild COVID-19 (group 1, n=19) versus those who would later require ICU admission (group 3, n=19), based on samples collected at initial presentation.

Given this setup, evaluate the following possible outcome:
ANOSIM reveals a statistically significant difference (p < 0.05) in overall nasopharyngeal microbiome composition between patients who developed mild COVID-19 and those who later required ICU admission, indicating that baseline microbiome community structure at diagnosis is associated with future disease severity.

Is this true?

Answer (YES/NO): NO